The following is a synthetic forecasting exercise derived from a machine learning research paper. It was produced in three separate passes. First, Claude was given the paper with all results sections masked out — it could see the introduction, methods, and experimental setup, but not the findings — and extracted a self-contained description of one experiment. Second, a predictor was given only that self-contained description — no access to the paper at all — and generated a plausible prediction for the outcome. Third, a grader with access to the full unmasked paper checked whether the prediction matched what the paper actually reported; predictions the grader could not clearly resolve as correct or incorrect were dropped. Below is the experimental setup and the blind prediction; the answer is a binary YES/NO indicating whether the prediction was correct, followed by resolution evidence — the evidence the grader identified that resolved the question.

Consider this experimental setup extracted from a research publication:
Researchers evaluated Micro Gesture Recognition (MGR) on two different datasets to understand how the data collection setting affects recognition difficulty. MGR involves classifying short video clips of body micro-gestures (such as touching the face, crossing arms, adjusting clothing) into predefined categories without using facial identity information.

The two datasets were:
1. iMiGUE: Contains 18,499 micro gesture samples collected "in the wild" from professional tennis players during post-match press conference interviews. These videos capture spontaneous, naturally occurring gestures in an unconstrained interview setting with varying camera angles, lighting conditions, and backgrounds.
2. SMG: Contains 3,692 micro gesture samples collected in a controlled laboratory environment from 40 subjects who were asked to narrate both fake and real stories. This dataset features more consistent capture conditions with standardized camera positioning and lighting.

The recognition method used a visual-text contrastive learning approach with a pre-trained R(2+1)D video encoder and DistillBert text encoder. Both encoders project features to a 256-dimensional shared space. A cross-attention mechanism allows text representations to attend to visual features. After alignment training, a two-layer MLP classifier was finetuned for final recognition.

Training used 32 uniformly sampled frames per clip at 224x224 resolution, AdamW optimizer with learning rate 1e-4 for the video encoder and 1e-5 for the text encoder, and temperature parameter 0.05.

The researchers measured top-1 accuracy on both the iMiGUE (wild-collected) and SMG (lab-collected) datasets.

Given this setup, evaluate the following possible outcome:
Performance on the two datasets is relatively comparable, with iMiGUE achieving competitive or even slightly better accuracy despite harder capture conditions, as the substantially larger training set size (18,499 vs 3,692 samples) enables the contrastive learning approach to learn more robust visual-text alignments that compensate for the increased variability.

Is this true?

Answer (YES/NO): YES